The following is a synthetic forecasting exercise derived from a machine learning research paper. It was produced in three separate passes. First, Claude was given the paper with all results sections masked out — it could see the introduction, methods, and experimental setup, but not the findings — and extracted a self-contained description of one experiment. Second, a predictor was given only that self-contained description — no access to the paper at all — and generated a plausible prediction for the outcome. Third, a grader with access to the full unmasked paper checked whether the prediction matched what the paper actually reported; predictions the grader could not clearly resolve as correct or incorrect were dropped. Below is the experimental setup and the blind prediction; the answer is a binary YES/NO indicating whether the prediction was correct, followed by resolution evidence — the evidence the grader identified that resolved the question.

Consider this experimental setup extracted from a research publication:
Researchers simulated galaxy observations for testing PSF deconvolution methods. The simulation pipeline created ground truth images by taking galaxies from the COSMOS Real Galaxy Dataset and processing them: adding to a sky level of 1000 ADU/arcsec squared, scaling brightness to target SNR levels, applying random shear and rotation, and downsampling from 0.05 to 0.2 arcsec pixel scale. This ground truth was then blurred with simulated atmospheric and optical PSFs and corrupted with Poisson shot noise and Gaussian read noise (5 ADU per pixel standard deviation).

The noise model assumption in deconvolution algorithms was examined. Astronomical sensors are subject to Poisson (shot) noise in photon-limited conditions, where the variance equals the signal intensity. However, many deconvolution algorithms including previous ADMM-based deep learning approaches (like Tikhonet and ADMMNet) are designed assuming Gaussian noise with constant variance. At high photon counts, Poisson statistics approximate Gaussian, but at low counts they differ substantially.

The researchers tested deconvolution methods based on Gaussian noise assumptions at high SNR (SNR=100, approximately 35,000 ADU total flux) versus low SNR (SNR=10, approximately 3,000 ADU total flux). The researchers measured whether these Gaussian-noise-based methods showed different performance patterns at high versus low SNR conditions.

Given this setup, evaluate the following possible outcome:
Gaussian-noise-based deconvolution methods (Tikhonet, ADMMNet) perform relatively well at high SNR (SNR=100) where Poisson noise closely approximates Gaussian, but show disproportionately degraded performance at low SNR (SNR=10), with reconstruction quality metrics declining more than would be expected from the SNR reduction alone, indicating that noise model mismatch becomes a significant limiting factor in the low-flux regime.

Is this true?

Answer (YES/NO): YES